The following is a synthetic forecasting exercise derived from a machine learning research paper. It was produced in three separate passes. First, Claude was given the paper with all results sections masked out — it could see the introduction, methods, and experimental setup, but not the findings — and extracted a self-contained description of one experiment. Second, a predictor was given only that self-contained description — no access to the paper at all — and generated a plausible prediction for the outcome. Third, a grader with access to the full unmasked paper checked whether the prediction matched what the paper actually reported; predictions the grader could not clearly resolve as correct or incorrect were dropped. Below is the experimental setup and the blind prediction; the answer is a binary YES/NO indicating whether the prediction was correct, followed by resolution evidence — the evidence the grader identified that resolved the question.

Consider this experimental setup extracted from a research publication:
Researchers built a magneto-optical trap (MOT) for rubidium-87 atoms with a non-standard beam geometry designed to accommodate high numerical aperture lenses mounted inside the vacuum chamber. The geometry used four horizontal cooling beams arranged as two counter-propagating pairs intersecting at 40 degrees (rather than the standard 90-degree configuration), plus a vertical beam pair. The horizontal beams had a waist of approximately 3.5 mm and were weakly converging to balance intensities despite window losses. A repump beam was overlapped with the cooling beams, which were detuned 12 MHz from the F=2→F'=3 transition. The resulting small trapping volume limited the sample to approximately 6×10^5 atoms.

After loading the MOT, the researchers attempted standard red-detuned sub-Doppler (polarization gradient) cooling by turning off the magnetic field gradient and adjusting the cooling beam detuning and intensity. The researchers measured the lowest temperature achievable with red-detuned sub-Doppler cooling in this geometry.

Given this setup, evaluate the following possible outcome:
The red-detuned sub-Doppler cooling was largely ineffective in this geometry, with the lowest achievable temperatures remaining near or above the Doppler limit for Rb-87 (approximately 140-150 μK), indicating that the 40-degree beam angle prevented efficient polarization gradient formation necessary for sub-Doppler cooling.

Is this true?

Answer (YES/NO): NO